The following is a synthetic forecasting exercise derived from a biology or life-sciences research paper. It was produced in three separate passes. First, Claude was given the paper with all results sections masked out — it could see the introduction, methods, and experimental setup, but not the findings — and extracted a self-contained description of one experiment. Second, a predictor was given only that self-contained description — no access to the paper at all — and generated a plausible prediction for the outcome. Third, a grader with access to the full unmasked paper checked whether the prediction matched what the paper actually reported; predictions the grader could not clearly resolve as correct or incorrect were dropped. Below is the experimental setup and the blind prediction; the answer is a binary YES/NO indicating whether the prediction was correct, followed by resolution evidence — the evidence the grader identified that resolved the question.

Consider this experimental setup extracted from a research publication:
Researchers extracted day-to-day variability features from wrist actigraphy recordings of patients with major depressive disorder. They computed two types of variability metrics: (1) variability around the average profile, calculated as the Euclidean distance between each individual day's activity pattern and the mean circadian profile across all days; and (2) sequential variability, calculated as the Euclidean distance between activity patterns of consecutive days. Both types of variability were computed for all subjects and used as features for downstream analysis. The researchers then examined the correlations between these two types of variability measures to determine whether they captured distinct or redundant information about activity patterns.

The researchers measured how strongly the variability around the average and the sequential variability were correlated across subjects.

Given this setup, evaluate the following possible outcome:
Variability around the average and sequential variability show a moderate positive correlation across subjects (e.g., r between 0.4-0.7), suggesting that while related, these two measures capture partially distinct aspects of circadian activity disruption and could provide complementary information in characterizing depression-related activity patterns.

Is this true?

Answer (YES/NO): NO